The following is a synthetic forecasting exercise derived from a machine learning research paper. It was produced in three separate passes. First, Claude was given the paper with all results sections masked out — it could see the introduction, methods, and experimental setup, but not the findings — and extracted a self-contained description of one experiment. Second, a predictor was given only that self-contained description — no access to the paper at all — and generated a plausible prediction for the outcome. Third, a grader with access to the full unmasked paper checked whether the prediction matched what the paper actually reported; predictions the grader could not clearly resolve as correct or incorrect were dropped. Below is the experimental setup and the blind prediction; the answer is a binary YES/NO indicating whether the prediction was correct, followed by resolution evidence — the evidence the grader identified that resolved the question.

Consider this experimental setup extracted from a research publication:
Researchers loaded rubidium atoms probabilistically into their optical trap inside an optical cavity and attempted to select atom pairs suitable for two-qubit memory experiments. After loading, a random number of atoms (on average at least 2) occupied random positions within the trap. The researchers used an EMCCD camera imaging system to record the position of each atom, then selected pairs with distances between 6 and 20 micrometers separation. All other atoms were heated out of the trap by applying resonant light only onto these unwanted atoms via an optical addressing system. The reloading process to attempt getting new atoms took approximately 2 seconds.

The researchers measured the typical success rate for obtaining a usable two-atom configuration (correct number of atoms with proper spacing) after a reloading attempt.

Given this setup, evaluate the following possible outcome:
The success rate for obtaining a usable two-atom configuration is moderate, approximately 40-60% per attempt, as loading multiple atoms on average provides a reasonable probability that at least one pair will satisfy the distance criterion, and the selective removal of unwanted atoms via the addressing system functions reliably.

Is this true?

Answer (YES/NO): NO